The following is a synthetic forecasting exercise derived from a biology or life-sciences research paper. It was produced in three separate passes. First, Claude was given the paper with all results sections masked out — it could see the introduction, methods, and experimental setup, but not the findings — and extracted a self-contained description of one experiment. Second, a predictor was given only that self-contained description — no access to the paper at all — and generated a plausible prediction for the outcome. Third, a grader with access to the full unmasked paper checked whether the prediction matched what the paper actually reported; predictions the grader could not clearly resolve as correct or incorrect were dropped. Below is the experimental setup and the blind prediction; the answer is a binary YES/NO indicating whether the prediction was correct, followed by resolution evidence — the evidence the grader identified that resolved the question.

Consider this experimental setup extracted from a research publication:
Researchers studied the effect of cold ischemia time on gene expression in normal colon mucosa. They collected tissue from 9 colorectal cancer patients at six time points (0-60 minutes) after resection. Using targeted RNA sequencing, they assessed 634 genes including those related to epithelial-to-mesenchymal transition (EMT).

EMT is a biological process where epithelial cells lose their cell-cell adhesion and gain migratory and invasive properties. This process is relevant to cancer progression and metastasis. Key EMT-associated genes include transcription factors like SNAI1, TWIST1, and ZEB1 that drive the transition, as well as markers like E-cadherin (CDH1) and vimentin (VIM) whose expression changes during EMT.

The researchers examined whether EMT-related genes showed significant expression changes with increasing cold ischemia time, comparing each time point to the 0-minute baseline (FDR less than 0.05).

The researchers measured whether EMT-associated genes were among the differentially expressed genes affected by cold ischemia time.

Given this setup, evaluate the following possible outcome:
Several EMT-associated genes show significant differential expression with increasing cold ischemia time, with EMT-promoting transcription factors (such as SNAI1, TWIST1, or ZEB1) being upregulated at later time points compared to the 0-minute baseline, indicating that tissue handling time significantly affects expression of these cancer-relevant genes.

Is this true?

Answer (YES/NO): YES